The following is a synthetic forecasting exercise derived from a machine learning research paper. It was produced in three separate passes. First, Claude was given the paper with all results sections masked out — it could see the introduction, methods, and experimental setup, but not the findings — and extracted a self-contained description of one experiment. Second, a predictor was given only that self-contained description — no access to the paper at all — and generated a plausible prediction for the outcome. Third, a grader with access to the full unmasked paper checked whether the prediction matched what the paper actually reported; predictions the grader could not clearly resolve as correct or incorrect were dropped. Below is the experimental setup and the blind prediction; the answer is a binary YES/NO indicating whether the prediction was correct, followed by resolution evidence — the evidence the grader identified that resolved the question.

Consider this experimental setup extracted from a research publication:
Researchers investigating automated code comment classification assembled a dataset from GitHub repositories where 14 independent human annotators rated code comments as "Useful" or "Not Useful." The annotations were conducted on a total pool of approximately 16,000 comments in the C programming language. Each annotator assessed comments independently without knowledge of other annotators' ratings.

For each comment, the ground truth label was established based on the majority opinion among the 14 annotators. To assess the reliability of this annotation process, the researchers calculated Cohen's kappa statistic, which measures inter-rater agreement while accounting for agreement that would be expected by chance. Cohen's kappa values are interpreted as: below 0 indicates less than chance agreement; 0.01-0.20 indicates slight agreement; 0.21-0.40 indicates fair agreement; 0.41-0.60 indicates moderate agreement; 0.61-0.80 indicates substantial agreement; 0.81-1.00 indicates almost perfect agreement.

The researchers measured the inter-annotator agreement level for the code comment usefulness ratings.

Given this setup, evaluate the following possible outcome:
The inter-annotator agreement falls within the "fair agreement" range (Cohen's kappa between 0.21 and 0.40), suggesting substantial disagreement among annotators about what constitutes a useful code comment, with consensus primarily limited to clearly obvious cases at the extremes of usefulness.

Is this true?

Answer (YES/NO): NO